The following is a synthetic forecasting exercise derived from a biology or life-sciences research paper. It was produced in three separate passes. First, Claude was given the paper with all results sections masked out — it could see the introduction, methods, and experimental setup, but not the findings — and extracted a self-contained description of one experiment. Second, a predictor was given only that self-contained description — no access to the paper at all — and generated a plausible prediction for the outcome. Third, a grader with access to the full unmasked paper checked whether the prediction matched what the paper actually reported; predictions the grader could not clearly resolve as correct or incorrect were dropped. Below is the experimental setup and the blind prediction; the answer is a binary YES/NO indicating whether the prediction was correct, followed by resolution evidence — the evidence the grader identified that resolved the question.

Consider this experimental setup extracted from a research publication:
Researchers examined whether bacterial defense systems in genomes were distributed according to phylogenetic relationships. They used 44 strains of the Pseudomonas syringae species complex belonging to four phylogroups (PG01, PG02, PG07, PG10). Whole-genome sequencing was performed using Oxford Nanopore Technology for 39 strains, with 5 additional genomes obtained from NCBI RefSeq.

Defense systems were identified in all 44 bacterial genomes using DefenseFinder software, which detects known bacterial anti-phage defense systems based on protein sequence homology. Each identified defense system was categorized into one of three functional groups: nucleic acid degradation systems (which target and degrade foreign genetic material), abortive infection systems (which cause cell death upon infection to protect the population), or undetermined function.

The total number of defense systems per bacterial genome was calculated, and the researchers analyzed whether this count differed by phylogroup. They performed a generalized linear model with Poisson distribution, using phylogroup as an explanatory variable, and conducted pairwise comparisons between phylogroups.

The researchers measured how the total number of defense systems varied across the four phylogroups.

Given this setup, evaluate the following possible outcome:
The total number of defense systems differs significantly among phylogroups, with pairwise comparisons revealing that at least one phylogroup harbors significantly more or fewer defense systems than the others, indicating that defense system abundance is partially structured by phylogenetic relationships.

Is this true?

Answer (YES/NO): NO